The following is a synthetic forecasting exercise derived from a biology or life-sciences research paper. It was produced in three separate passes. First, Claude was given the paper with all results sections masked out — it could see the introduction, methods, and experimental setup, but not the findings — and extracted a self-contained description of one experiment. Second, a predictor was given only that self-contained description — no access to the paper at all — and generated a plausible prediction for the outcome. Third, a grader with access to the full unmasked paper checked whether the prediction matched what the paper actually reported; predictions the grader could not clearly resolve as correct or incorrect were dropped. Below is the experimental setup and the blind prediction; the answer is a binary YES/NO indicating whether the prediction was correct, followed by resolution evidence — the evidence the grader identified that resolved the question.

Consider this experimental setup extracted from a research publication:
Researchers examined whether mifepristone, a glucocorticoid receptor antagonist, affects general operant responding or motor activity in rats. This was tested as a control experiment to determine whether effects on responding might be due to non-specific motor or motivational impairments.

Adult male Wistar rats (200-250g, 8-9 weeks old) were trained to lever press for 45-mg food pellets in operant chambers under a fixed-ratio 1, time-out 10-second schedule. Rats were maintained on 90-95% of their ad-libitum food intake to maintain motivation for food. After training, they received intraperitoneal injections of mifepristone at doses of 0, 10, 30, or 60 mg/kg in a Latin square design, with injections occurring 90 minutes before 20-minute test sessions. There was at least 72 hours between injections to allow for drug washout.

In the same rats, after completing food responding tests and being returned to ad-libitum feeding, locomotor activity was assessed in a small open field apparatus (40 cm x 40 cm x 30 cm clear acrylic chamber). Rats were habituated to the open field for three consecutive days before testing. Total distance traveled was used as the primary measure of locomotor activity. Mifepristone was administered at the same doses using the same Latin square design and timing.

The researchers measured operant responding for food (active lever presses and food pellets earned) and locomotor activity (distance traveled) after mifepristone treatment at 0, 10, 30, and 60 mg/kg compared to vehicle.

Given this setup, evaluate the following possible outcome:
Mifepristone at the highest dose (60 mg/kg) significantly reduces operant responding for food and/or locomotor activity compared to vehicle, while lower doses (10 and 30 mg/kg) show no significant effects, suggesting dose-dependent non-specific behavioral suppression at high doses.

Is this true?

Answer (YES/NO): NO